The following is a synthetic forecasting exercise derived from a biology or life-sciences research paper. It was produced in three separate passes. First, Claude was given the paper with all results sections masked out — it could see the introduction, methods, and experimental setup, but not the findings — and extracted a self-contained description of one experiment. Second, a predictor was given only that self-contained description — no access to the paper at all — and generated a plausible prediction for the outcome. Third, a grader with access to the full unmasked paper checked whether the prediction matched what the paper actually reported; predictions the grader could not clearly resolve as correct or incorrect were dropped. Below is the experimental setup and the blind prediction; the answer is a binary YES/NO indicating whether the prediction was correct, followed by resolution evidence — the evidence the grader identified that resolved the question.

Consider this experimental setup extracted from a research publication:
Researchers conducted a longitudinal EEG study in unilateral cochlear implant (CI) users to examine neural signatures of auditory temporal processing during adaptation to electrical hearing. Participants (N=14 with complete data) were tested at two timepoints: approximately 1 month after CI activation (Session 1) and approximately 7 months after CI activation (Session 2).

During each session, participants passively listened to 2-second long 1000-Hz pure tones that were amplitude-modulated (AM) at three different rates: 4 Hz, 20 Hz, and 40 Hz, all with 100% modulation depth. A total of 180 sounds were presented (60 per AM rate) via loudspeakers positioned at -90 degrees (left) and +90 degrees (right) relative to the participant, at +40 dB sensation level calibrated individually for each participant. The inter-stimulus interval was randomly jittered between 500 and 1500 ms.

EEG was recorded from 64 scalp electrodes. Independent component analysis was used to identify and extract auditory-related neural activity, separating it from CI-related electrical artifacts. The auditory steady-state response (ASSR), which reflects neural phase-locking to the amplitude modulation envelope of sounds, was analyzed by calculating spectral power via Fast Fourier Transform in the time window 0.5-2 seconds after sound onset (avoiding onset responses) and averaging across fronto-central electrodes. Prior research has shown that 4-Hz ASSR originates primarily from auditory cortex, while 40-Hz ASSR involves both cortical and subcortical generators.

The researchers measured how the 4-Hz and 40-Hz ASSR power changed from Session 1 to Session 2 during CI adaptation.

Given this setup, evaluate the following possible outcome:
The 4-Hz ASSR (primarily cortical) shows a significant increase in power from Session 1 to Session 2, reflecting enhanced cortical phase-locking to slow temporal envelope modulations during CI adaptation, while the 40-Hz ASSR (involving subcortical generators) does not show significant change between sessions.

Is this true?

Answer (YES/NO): NO